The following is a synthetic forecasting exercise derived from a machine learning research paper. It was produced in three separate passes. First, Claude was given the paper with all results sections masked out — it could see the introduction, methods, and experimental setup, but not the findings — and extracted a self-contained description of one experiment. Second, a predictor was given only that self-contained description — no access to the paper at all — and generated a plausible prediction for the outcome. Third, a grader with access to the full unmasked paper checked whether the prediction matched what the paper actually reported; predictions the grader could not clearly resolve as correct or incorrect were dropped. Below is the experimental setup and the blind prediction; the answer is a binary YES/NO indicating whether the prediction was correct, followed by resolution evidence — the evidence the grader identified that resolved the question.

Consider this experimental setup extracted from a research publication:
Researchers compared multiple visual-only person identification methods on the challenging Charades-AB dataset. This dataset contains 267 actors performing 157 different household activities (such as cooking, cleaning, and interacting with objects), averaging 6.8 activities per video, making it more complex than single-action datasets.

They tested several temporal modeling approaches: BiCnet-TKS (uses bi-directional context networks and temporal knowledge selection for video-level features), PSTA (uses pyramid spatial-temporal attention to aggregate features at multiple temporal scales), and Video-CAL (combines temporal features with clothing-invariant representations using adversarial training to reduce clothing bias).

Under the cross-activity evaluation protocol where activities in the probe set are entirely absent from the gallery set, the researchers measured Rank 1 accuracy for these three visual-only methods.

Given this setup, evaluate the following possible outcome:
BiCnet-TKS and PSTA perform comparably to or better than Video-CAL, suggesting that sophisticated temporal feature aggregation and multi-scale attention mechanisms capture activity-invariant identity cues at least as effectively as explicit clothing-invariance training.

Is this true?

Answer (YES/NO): NO